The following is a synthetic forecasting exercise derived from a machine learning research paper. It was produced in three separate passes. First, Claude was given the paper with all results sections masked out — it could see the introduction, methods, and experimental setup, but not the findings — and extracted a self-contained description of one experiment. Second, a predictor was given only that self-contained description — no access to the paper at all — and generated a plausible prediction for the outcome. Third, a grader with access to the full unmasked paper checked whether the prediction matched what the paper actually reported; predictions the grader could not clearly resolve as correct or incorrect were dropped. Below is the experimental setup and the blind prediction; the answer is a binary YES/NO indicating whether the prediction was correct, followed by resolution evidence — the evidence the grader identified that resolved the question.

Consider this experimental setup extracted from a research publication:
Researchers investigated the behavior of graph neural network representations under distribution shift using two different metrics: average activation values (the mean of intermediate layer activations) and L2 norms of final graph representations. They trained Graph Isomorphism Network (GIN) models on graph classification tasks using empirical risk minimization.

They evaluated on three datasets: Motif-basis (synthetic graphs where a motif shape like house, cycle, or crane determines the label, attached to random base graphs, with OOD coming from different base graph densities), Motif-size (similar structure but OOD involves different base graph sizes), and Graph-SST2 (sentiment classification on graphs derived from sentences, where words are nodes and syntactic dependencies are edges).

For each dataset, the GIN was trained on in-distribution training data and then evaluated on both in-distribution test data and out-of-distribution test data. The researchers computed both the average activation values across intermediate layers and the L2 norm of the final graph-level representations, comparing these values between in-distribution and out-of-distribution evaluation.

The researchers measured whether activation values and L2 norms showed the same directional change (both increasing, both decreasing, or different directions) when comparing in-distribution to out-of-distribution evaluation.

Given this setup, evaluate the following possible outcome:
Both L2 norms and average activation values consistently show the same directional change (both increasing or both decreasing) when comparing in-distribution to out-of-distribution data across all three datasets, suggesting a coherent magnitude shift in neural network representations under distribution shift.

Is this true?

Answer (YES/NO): YES